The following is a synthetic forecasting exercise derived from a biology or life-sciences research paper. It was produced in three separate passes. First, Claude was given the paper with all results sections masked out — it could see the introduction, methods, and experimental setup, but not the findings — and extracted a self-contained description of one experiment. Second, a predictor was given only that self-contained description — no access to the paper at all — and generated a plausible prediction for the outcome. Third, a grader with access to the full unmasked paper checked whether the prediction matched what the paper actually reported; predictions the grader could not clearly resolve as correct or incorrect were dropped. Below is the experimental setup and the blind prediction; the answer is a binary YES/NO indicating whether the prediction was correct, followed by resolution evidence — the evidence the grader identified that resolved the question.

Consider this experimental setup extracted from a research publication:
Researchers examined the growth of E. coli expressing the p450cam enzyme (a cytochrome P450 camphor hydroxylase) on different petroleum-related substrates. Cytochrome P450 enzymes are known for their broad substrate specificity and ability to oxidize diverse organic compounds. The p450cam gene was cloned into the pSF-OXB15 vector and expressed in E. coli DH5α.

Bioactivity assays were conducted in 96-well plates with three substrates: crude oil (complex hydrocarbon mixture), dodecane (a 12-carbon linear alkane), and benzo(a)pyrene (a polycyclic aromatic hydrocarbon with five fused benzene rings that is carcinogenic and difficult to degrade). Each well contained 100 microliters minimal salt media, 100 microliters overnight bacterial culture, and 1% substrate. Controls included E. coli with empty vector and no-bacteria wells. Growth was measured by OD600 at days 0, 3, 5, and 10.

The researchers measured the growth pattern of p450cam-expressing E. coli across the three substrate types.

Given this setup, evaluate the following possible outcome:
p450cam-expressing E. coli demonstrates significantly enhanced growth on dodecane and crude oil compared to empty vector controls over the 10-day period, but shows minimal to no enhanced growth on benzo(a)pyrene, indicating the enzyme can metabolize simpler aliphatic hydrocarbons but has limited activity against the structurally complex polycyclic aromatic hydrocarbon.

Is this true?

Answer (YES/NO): NO